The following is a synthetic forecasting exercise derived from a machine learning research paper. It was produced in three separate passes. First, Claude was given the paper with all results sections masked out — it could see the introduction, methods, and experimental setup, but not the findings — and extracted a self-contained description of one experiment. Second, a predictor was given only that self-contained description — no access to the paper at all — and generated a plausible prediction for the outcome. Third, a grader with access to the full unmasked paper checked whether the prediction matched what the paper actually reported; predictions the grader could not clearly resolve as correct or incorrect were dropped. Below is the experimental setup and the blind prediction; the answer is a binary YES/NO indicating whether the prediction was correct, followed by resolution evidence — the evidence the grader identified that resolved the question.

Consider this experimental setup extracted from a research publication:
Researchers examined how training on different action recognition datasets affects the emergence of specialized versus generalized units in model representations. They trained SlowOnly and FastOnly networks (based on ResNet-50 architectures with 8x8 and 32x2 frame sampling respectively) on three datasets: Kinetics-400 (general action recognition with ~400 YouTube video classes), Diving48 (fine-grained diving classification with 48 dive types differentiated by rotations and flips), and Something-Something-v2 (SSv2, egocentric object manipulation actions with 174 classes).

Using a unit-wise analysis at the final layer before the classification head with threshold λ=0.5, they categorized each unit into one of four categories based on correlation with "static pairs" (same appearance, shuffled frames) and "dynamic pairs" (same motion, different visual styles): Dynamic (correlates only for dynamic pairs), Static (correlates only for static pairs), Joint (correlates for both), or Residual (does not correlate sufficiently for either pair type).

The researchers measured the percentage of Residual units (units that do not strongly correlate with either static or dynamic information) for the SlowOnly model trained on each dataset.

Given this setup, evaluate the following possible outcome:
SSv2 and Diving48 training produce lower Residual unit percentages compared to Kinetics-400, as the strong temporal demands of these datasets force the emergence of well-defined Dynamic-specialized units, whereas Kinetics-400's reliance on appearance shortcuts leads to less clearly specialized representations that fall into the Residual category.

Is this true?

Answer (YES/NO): NO